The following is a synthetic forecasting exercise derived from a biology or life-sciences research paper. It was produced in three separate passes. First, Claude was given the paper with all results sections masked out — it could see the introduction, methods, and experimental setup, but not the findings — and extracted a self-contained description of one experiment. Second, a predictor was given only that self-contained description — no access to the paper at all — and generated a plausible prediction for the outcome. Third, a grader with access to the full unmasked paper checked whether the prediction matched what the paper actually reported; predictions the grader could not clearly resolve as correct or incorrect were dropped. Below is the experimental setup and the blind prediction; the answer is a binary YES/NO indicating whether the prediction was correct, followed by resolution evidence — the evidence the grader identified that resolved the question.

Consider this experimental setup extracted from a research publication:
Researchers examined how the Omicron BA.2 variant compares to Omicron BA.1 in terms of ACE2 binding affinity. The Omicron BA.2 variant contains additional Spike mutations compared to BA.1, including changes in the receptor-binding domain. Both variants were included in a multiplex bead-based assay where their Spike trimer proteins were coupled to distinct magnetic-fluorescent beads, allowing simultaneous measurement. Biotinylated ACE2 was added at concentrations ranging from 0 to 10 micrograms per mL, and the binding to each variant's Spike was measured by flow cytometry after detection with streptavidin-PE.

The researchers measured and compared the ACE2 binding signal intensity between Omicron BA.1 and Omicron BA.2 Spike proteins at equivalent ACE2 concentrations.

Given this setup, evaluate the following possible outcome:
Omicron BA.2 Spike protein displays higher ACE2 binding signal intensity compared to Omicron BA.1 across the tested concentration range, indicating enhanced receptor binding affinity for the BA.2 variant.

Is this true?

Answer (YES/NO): NO